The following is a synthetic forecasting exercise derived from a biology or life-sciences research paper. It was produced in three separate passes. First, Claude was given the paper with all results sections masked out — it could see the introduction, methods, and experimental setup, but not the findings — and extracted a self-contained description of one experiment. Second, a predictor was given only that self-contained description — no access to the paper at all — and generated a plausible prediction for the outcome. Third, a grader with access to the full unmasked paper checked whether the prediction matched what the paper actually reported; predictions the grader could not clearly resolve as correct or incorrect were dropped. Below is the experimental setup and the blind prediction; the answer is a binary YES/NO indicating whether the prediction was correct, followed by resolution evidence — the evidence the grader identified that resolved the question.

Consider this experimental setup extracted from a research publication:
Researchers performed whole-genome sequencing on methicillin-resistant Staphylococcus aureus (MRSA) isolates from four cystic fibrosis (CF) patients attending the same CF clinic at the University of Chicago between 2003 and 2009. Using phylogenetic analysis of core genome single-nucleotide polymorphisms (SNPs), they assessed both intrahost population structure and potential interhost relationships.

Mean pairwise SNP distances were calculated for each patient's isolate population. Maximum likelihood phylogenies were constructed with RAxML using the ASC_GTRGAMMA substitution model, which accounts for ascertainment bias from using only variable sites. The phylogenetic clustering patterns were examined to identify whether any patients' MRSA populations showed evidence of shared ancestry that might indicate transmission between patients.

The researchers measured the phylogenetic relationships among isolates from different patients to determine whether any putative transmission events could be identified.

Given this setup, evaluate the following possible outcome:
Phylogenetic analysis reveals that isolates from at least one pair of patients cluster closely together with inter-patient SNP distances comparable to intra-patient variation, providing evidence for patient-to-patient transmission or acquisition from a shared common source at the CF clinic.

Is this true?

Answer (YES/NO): YES